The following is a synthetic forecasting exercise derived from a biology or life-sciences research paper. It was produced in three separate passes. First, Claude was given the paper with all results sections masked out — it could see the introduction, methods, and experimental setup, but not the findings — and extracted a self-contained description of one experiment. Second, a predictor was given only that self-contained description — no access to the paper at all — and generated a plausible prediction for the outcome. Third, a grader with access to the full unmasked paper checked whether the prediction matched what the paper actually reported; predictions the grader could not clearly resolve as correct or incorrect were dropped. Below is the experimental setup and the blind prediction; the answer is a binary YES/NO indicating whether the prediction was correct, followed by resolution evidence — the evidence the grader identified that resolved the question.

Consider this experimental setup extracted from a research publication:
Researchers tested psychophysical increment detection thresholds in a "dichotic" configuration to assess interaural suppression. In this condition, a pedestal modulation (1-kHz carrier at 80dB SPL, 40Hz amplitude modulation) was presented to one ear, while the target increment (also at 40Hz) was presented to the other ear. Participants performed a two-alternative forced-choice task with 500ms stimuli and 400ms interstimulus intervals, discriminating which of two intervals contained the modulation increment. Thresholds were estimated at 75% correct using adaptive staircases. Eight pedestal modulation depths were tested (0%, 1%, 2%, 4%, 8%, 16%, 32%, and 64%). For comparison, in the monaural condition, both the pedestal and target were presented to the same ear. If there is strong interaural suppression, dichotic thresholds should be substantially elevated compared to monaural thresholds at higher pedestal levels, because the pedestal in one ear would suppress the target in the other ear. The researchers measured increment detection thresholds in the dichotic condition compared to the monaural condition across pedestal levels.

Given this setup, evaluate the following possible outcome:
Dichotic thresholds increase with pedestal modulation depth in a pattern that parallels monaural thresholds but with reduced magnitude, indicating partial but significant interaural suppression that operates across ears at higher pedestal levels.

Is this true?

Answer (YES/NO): NO